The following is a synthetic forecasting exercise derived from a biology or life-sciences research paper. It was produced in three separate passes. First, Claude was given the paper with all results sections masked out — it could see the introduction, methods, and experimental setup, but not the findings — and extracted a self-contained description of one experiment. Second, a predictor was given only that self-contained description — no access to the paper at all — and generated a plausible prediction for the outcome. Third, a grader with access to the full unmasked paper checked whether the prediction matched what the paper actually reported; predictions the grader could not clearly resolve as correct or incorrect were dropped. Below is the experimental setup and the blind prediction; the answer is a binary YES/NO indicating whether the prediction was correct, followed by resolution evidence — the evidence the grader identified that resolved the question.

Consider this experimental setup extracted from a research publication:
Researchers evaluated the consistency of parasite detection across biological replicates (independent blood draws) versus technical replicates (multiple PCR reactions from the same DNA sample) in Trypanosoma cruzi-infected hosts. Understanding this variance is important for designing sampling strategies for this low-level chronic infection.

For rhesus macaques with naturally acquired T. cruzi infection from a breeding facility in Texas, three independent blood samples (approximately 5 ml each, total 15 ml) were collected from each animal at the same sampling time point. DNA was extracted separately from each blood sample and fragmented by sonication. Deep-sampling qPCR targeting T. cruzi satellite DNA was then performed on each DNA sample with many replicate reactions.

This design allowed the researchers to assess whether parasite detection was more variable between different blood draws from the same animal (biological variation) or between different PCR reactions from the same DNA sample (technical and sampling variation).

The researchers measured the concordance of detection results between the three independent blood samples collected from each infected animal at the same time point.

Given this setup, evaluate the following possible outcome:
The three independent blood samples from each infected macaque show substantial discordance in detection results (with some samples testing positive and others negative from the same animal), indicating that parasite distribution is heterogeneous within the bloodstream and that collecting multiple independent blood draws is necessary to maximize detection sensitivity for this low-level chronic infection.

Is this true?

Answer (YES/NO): YES